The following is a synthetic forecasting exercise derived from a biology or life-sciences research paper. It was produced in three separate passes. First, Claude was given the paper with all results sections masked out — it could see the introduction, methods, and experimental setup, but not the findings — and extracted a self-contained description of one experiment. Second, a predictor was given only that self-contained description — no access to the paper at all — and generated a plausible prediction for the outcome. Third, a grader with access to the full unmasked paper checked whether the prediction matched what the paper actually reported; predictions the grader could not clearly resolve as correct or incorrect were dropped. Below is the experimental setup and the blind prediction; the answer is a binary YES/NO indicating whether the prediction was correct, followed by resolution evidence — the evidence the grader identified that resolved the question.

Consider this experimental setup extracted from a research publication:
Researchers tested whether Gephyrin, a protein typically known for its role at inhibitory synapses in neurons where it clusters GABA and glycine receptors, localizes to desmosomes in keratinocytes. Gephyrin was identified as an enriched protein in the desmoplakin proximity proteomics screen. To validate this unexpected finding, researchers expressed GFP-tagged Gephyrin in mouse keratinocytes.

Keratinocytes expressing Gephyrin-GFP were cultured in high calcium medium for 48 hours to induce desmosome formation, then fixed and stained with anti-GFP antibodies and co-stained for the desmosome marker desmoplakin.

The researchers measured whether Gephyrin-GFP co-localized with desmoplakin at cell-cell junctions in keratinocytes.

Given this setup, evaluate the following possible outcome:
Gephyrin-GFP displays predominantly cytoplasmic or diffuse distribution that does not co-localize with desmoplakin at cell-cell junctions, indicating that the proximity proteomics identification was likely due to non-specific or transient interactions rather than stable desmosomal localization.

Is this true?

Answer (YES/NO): NO